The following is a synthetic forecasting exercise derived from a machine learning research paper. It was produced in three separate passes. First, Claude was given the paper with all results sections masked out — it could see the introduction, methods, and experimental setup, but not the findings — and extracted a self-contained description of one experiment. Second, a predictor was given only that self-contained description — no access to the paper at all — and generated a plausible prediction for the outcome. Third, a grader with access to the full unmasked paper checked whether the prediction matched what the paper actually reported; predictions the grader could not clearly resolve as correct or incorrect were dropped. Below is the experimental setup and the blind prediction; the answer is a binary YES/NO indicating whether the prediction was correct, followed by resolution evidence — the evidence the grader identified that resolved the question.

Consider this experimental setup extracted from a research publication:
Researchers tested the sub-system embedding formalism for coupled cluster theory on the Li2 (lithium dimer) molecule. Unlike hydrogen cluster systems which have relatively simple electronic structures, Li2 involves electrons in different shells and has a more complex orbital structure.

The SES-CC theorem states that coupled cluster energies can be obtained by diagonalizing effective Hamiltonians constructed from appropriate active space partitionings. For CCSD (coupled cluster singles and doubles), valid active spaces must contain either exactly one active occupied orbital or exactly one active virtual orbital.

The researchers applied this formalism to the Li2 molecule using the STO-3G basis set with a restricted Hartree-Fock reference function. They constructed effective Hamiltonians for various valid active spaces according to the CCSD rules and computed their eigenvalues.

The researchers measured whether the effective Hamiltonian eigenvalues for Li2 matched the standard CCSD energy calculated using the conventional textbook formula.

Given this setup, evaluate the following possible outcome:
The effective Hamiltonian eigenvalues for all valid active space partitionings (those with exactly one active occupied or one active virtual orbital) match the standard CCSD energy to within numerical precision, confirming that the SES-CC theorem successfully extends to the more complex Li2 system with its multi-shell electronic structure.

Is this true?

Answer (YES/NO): YES